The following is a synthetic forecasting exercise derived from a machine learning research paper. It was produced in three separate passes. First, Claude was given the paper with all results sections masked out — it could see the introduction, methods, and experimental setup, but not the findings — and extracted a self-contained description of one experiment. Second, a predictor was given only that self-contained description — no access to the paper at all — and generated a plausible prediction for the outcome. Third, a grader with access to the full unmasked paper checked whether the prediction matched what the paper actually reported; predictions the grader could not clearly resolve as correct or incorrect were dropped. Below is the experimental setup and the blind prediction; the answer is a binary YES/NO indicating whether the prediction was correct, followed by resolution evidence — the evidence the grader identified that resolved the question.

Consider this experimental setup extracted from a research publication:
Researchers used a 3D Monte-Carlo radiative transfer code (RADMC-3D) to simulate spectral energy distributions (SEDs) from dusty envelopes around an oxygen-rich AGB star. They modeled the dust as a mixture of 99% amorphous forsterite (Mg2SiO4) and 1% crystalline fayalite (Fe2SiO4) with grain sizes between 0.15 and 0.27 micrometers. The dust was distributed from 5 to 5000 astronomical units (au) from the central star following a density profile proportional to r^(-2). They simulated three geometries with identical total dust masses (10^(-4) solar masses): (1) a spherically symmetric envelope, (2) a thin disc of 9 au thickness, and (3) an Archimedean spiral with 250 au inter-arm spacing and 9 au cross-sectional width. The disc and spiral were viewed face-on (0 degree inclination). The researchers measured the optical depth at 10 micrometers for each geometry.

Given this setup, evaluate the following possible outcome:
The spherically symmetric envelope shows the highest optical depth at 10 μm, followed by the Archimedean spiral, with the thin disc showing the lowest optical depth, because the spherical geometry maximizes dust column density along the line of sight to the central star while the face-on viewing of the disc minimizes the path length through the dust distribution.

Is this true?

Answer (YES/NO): NO